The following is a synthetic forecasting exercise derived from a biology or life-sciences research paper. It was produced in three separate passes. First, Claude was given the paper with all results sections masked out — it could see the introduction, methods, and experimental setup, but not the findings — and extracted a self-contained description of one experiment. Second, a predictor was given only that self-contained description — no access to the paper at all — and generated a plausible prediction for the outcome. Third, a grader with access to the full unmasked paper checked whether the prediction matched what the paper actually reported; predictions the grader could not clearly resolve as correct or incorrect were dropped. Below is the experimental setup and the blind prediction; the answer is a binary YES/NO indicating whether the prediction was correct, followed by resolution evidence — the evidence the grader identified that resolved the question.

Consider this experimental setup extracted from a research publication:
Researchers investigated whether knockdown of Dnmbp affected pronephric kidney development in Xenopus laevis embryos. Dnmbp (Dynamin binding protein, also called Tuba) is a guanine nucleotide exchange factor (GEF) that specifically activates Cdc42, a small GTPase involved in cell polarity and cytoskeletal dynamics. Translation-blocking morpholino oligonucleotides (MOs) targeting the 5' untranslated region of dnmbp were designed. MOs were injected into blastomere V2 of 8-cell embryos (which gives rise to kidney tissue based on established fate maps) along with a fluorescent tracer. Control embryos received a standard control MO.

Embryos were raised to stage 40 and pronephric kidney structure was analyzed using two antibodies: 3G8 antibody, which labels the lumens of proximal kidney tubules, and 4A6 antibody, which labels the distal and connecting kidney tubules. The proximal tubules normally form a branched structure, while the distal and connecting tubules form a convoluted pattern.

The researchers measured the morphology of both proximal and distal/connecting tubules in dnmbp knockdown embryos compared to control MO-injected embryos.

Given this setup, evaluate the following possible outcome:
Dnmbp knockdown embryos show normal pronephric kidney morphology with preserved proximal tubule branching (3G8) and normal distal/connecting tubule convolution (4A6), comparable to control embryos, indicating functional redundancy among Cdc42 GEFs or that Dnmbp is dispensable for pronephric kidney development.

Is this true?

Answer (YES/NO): NO